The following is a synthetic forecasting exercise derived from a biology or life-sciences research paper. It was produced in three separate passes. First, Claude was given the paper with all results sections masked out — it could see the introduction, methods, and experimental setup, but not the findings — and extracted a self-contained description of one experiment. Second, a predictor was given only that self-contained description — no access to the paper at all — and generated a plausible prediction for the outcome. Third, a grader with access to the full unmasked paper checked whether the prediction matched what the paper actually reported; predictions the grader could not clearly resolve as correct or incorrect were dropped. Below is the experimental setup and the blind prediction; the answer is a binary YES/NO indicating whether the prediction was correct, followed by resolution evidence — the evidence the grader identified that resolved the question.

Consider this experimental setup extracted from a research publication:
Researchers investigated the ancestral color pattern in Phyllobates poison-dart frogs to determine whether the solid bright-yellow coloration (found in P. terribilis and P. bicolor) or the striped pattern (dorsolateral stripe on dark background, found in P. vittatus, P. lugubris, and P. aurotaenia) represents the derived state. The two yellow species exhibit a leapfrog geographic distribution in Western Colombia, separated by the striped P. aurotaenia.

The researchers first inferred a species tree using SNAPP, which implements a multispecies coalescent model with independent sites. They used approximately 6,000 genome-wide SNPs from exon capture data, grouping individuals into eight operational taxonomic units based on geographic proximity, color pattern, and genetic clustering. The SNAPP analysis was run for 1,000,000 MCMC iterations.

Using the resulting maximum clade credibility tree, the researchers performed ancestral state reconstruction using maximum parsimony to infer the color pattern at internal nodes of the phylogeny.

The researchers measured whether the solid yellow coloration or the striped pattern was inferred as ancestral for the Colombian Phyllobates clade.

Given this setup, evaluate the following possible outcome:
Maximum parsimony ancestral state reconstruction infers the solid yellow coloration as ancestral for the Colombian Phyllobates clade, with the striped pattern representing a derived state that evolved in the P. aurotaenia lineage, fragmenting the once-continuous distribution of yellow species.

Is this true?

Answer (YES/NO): NO